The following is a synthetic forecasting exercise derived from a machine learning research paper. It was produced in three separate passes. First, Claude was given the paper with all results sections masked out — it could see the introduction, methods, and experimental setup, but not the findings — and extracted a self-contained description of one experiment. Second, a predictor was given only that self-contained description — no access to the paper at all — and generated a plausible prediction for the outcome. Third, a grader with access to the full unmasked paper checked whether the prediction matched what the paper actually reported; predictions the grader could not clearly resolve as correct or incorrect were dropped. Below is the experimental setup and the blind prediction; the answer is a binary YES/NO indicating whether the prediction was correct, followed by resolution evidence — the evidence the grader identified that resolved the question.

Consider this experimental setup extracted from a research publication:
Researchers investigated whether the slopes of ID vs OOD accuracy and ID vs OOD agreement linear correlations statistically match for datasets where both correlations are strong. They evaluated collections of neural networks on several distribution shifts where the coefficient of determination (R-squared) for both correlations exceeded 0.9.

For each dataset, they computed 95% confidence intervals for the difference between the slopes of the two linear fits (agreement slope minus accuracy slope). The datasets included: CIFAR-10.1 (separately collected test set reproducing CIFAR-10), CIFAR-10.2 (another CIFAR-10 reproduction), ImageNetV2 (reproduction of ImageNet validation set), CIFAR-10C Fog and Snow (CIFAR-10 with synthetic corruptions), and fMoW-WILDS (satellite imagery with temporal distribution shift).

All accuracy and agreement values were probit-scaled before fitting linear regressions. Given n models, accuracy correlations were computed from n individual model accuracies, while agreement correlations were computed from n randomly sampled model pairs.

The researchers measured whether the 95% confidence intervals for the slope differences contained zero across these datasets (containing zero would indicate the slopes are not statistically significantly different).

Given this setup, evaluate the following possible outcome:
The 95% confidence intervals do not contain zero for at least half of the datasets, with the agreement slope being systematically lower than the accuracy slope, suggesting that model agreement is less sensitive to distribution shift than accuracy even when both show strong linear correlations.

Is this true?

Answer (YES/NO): NO